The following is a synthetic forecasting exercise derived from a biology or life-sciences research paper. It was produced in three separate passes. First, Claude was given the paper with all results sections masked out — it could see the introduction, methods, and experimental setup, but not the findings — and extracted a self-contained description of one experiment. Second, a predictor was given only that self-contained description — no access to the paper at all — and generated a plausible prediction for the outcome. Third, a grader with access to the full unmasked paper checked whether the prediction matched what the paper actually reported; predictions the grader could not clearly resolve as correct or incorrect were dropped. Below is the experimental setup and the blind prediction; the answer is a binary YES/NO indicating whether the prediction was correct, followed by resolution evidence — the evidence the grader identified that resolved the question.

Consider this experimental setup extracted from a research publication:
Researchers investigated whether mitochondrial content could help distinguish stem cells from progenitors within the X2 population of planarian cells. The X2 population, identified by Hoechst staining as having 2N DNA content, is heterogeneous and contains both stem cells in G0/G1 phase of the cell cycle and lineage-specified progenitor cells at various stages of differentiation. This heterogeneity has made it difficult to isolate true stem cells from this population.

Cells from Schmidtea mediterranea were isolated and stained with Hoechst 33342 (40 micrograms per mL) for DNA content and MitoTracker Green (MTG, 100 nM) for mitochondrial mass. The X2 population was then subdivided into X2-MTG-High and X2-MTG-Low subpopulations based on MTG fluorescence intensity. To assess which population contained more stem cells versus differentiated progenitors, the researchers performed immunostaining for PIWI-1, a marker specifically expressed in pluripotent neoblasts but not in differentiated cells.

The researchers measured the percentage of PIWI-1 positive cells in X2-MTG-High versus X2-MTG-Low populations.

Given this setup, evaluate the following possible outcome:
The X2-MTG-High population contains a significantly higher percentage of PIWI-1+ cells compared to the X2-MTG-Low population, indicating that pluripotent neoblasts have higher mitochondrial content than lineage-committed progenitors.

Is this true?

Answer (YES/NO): NO